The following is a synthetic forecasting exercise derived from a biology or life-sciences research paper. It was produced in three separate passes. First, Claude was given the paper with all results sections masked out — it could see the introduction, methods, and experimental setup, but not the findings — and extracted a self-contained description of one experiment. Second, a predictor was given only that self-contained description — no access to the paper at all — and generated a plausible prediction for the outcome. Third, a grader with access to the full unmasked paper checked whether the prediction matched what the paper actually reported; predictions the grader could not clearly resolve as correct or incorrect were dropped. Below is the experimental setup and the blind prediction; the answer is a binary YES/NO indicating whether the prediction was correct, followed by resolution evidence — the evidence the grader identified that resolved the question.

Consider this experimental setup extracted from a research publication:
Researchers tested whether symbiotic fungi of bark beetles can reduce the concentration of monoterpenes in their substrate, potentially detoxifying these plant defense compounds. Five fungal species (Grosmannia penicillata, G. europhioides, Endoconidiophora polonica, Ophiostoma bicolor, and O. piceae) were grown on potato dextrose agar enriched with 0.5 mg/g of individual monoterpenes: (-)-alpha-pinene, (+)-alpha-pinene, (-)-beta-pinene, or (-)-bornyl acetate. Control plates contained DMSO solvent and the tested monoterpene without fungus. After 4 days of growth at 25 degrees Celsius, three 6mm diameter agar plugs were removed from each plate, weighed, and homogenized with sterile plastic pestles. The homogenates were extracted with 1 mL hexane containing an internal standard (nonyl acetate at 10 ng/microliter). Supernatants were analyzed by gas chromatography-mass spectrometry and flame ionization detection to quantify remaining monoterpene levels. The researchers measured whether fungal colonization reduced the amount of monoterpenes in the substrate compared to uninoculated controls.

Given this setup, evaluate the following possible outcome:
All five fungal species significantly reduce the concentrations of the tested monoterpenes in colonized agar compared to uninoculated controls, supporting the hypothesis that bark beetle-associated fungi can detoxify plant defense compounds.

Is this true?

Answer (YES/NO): NO